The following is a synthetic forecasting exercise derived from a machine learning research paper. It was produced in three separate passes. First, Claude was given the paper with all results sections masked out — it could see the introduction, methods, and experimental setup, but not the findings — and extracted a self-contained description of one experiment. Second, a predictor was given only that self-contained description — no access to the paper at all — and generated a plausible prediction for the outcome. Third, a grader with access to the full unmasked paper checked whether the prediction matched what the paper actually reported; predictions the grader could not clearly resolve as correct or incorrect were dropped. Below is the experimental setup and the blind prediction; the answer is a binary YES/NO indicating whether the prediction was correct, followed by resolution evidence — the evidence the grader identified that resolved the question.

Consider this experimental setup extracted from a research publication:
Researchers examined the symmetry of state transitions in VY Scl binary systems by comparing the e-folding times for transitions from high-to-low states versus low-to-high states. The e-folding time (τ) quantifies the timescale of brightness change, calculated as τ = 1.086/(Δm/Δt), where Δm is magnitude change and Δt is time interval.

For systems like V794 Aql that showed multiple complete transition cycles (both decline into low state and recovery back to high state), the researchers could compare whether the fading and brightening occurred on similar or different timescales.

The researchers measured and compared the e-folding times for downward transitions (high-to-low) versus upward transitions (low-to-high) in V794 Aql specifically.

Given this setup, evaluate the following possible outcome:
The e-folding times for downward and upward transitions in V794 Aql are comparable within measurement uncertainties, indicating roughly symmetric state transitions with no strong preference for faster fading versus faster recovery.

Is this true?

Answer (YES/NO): NO